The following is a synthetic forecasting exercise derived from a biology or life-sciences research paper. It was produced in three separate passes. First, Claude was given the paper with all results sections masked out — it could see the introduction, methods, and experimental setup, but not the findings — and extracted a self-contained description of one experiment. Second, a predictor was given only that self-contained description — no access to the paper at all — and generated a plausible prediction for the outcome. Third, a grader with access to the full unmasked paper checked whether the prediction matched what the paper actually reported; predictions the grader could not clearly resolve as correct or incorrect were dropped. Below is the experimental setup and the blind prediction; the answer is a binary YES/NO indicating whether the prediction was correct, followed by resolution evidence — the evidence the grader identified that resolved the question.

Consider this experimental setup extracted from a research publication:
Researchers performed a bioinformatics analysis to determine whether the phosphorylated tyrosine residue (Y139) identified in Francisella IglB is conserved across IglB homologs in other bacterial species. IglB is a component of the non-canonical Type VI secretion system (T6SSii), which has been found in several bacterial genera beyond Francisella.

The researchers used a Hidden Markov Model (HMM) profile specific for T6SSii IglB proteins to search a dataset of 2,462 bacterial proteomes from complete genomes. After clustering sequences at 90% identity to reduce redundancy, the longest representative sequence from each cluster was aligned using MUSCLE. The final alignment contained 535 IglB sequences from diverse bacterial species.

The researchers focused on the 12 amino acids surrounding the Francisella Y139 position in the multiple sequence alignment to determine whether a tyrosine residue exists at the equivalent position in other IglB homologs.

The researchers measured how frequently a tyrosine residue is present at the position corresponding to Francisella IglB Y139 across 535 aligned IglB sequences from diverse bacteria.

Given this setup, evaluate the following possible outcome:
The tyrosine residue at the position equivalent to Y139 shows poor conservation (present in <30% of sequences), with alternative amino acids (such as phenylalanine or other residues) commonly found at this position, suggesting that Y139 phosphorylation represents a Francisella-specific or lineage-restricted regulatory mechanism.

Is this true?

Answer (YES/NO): YES